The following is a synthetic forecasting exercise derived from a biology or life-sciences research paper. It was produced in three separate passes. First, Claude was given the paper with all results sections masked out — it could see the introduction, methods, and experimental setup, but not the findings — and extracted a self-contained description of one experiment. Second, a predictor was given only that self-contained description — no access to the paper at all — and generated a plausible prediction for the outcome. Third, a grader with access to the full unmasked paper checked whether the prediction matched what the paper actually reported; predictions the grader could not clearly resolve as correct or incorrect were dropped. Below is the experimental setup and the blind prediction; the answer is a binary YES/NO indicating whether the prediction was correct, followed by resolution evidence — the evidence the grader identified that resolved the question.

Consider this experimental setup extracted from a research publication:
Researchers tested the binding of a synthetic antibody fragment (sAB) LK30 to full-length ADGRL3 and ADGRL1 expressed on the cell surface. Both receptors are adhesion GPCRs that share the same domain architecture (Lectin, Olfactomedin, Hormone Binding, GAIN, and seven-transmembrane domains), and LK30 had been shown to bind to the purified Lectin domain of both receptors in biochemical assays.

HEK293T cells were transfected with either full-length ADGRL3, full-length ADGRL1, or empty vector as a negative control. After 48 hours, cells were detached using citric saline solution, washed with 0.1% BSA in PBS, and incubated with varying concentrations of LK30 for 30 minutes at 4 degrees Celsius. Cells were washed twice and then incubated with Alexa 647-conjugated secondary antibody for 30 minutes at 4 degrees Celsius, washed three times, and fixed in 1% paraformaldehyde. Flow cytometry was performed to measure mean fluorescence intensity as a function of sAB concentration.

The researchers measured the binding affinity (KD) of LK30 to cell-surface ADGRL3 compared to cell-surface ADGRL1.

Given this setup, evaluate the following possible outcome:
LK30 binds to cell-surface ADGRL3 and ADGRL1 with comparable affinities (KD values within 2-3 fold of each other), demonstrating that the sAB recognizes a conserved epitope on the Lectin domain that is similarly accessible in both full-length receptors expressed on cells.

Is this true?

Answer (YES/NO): YES